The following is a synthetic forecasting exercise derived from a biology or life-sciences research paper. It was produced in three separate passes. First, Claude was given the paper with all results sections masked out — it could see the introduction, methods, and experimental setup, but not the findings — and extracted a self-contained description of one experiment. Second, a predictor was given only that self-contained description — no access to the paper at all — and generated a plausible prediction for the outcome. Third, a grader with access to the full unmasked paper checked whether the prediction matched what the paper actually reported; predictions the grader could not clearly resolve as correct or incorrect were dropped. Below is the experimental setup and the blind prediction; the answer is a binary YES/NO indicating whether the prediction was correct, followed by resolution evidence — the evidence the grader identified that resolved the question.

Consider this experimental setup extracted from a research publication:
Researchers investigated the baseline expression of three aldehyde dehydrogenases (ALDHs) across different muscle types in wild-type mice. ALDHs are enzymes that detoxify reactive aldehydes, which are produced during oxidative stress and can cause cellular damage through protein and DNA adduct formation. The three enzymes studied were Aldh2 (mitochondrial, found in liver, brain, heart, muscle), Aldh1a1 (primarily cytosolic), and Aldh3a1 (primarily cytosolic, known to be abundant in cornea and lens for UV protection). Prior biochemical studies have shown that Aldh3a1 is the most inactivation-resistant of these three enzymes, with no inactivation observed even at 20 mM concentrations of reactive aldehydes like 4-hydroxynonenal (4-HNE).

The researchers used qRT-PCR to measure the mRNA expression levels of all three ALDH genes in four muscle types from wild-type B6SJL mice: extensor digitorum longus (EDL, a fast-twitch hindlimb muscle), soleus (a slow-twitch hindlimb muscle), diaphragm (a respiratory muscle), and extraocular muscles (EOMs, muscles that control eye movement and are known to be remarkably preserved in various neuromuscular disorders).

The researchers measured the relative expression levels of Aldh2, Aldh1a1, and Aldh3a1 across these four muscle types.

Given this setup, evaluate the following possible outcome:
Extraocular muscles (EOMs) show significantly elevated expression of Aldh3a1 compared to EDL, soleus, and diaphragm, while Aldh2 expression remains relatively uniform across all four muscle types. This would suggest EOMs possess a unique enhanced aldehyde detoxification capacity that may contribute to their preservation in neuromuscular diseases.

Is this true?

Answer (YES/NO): YES